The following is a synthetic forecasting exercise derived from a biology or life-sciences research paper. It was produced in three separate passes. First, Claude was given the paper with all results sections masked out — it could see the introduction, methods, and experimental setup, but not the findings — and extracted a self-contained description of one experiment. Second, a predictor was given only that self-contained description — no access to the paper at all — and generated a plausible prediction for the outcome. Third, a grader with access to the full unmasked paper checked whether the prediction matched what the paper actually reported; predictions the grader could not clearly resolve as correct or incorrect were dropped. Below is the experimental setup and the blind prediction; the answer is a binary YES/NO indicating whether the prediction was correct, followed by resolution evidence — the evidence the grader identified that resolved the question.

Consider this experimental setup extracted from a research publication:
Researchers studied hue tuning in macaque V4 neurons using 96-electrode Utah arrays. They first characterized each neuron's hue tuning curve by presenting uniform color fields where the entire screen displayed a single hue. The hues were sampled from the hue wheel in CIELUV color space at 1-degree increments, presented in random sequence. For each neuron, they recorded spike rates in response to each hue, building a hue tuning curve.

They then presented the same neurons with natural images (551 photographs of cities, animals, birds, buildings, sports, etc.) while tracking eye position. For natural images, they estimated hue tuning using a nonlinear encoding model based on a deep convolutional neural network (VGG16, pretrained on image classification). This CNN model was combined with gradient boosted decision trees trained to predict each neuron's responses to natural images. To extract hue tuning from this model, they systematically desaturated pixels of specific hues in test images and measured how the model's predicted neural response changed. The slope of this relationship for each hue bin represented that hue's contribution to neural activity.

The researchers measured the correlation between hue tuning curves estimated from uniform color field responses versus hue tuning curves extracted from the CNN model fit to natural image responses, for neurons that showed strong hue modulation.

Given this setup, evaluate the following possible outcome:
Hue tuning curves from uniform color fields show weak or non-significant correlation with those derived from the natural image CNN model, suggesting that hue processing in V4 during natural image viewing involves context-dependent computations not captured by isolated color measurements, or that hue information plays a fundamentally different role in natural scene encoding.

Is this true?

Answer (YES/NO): YES